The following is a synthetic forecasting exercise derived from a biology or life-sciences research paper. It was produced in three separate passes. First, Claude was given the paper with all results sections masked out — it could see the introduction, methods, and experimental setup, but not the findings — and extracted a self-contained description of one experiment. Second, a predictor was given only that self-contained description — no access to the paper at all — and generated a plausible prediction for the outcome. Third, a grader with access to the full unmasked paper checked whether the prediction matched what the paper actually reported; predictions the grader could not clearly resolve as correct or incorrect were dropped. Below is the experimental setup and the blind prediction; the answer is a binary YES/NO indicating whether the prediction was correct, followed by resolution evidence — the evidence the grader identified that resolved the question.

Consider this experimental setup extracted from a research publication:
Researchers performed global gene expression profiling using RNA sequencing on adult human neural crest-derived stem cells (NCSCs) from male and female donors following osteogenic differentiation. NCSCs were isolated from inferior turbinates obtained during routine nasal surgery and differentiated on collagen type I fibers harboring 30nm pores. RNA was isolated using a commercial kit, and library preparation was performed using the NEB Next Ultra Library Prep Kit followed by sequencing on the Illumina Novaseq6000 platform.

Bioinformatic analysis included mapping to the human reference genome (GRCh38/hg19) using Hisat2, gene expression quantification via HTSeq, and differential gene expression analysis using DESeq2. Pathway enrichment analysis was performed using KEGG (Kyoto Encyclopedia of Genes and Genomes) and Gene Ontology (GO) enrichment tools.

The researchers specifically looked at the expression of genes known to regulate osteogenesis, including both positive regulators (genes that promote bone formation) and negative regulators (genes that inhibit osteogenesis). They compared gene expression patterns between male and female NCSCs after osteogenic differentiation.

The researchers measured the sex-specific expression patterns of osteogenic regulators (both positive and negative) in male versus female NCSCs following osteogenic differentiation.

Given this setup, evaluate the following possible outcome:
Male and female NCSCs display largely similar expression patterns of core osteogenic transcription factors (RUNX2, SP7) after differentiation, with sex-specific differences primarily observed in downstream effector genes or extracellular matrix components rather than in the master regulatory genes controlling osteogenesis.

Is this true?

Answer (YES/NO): NO